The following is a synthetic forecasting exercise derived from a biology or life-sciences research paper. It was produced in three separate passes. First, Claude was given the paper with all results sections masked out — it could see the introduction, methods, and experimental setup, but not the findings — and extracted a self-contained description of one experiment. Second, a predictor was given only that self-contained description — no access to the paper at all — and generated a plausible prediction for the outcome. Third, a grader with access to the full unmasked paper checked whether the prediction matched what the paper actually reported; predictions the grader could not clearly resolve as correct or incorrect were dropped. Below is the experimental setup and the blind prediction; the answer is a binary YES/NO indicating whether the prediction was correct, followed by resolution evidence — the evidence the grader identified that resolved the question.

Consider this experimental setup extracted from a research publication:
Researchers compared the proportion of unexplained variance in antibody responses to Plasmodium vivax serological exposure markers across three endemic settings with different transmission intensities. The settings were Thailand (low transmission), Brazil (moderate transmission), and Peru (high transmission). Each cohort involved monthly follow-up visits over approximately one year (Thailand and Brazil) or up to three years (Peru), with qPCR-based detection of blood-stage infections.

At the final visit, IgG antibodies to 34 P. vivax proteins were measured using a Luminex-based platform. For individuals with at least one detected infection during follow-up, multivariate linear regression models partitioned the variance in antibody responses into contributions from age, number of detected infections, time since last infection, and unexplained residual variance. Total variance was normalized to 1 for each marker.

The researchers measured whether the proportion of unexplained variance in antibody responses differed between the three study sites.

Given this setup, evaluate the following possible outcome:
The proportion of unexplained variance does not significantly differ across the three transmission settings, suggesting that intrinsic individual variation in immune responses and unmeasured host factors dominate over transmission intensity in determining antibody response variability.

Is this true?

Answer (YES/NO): NO